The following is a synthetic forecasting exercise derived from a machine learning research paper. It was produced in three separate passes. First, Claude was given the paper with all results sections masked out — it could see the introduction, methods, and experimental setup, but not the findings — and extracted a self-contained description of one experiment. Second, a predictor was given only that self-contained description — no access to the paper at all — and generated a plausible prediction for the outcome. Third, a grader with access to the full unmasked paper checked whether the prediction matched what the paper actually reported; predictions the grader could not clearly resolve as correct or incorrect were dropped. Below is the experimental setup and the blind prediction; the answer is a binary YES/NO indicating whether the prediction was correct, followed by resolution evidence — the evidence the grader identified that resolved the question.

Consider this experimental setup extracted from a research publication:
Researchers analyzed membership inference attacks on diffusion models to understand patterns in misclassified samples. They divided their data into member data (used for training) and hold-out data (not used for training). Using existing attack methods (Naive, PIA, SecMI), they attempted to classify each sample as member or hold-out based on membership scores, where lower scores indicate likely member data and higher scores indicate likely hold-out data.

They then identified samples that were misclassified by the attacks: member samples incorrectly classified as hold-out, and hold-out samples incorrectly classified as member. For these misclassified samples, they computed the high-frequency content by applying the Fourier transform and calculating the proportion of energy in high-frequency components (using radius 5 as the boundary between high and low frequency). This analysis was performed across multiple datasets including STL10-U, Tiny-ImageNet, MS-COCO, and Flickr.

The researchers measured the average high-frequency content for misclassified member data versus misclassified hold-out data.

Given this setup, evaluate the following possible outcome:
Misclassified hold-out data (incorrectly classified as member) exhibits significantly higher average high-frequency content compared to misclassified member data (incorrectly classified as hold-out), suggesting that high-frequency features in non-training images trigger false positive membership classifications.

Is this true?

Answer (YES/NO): NO